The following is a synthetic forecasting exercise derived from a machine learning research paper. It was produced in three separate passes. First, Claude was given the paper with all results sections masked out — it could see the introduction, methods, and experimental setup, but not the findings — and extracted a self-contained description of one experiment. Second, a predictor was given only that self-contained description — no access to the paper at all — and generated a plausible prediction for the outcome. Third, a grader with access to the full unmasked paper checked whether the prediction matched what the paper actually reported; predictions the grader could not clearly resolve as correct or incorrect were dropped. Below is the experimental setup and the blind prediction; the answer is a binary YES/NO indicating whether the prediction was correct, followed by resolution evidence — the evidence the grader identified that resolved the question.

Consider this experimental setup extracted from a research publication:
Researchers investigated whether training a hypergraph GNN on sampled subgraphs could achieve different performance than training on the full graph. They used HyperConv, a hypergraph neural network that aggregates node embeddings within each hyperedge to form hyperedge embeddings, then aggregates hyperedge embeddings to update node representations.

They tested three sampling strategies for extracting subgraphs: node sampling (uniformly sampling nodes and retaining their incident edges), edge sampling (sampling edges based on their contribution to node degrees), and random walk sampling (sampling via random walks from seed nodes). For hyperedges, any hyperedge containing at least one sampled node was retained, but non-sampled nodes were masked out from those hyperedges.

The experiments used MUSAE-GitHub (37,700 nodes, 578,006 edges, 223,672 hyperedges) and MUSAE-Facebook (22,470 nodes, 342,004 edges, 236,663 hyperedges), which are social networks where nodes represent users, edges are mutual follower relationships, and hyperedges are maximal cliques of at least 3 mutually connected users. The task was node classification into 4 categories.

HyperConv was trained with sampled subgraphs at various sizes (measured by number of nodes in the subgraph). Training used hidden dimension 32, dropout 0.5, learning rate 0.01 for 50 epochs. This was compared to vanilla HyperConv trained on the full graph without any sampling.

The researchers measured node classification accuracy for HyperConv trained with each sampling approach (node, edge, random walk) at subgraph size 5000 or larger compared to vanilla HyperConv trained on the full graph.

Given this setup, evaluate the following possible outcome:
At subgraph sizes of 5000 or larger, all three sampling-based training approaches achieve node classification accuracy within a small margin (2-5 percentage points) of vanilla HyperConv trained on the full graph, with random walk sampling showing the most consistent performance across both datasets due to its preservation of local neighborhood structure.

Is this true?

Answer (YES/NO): NO